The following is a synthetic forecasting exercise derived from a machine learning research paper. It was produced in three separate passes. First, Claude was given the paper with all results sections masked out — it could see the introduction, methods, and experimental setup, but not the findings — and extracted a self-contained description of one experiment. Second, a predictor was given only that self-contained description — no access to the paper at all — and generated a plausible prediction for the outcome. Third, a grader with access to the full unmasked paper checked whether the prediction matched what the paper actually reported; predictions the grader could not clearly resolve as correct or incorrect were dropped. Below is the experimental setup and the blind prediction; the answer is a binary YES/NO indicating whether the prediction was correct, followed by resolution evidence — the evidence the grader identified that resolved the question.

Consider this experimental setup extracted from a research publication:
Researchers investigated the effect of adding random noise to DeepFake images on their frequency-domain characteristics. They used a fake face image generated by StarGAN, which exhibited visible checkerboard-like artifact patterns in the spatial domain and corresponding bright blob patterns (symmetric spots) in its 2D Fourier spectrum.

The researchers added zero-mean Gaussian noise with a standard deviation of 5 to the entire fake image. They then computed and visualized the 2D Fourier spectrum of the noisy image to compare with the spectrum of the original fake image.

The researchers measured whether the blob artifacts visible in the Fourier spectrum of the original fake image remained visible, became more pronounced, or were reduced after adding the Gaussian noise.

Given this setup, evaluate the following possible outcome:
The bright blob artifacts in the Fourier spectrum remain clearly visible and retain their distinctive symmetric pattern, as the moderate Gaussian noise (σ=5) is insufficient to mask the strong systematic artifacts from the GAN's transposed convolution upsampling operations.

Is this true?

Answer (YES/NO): NO